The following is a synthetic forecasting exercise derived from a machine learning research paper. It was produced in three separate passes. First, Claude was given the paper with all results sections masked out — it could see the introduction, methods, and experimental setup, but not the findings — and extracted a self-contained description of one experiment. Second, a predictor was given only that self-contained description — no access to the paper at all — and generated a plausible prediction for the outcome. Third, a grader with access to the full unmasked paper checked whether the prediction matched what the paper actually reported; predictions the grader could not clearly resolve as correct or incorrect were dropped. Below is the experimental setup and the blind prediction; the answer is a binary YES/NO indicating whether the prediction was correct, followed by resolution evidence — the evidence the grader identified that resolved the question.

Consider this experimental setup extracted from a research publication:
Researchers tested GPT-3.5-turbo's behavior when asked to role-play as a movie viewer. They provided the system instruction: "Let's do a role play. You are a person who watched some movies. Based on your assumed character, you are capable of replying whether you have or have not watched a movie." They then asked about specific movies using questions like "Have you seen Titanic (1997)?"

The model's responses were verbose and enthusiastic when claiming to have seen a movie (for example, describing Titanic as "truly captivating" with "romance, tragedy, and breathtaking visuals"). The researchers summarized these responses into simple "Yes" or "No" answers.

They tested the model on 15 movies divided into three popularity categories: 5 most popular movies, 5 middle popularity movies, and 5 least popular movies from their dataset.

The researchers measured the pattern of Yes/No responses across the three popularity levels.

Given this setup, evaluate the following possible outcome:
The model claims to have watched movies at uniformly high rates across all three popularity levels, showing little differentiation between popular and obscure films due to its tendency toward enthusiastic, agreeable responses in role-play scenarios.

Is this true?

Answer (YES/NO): NO